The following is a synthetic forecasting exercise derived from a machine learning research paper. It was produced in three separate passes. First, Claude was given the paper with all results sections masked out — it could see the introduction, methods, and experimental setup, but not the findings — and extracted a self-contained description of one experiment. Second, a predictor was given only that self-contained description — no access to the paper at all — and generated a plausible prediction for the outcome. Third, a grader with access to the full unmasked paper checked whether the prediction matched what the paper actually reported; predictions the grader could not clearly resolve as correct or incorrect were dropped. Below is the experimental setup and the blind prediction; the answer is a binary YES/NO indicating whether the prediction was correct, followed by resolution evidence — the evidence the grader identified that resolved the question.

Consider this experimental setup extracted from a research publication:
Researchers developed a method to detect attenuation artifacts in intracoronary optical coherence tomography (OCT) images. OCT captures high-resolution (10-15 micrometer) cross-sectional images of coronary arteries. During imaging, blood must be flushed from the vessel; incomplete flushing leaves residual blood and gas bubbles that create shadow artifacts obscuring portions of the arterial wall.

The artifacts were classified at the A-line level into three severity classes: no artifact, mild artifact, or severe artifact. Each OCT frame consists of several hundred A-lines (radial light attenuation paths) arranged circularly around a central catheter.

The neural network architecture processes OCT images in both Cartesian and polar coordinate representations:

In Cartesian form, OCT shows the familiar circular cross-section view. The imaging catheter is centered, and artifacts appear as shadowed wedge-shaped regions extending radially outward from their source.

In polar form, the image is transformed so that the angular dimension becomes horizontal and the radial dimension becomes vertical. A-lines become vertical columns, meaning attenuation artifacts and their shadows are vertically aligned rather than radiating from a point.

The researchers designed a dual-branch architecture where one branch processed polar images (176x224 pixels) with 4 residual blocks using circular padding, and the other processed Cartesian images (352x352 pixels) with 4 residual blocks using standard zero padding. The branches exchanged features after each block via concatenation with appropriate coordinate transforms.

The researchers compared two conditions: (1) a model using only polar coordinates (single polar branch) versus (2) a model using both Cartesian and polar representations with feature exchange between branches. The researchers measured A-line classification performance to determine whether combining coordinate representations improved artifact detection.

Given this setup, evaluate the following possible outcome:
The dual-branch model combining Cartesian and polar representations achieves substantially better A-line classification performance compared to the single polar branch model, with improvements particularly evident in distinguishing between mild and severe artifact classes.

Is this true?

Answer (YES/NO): NO